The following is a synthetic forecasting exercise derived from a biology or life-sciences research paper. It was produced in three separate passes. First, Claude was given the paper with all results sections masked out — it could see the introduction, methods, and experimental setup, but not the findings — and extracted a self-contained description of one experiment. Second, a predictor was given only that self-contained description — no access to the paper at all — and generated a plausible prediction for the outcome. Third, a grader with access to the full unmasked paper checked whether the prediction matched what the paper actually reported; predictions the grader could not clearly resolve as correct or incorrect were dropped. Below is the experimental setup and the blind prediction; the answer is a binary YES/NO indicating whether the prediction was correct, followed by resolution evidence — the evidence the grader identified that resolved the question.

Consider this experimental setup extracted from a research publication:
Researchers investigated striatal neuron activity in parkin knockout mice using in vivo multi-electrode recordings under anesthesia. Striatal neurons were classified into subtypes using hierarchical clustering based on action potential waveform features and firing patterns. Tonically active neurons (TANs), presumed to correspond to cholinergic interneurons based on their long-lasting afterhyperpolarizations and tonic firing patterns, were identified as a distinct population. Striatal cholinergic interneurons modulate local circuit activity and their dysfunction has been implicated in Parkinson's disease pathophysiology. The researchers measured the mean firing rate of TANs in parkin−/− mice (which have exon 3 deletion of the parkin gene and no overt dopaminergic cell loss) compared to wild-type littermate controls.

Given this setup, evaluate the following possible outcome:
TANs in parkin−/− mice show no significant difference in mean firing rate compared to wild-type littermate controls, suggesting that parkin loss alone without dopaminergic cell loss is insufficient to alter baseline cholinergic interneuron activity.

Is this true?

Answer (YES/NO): NO